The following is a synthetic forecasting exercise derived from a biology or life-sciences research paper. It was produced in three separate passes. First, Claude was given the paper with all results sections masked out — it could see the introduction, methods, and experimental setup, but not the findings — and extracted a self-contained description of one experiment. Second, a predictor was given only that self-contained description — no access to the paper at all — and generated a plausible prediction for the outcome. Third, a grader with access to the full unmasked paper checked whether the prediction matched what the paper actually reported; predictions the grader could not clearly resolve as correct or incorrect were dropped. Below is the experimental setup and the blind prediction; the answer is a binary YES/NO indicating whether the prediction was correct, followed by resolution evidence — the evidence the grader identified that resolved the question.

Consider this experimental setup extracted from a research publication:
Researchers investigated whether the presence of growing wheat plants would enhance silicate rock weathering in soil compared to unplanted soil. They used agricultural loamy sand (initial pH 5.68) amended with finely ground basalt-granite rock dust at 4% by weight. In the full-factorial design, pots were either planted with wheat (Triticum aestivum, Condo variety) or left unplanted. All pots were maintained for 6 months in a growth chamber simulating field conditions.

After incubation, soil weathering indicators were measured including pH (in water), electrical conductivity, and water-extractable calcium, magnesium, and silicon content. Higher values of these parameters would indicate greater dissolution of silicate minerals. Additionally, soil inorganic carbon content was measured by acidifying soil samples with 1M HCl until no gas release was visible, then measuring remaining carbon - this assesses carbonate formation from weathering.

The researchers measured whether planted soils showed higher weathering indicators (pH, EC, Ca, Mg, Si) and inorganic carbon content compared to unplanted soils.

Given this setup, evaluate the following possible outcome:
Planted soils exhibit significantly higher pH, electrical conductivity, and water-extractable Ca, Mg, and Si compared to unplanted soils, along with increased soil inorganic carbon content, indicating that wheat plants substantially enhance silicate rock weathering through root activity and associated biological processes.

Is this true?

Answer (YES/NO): NO